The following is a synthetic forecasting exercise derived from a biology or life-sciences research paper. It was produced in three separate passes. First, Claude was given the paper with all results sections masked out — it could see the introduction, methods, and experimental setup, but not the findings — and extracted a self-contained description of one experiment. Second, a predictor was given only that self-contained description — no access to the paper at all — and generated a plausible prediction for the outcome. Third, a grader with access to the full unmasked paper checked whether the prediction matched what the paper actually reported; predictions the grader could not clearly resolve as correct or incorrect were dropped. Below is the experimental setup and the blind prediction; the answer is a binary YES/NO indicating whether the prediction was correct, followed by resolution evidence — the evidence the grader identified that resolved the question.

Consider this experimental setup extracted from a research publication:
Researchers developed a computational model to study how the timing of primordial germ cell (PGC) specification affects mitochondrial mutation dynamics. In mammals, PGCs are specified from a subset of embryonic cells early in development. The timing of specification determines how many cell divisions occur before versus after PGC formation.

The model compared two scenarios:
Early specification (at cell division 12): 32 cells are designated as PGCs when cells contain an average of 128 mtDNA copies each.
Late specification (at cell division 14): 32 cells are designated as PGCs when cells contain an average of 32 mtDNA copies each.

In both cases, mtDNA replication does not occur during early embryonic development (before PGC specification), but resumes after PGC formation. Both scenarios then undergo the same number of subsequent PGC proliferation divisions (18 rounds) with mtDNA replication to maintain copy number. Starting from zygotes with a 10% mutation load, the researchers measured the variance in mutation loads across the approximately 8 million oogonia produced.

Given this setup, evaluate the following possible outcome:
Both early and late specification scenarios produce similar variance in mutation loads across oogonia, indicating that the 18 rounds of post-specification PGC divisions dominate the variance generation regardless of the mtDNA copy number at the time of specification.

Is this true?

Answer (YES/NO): NO